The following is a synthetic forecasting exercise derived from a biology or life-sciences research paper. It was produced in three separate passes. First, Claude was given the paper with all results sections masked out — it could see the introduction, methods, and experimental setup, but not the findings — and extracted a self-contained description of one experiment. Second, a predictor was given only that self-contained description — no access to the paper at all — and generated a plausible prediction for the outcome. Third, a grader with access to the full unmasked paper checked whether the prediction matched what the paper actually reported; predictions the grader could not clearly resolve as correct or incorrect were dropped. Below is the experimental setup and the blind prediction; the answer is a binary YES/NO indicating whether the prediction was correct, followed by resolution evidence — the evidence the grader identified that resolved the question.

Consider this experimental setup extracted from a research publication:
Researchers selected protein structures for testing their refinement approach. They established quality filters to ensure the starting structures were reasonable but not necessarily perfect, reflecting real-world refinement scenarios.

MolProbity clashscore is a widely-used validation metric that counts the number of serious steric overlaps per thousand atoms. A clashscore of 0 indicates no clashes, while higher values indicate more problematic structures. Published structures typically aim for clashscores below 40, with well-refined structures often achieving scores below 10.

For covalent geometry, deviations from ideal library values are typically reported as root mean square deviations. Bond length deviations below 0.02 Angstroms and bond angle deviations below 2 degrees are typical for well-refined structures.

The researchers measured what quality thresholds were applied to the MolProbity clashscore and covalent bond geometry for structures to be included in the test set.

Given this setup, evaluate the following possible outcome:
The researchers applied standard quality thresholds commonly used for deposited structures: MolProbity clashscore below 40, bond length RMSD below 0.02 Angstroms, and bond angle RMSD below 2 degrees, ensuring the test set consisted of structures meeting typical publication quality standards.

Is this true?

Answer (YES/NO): NO